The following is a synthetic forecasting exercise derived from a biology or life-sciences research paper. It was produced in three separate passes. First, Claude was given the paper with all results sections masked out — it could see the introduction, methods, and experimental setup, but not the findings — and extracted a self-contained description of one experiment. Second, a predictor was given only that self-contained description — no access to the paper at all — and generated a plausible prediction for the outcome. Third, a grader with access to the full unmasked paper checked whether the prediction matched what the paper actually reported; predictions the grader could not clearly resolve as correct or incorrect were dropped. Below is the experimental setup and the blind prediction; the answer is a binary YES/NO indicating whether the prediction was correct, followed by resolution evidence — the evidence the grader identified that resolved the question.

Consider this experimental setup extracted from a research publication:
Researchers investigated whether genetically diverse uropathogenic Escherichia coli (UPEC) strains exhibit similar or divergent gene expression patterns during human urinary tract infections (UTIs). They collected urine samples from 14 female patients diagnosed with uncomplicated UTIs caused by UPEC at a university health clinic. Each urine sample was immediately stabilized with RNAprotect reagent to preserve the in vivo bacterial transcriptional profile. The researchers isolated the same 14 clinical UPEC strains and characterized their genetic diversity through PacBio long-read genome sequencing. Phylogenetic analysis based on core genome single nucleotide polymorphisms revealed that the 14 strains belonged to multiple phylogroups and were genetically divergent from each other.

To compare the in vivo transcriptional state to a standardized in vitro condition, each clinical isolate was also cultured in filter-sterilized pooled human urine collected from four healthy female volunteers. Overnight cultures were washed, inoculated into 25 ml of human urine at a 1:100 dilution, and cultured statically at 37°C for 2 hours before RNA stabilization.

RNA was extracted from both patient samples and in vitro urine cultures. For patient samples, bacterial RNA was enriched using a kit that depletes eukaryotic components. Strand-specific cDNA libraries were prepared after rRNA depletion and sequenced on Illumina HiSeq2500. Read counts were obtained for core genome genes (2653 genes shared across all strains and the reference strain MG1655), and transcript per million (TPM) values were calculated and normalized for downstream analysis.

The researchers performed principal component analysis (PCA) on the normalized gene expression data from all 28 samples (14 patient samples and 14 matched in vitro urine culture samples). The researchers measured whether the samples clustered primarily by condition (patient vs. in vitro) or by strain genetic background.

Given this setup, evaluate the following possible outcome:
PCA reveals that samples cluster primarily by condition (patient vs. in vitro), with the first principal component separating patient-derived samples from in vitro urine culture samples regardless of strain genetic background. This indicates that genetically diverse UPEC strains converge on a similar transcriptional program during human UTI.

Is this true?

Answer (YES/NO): YES